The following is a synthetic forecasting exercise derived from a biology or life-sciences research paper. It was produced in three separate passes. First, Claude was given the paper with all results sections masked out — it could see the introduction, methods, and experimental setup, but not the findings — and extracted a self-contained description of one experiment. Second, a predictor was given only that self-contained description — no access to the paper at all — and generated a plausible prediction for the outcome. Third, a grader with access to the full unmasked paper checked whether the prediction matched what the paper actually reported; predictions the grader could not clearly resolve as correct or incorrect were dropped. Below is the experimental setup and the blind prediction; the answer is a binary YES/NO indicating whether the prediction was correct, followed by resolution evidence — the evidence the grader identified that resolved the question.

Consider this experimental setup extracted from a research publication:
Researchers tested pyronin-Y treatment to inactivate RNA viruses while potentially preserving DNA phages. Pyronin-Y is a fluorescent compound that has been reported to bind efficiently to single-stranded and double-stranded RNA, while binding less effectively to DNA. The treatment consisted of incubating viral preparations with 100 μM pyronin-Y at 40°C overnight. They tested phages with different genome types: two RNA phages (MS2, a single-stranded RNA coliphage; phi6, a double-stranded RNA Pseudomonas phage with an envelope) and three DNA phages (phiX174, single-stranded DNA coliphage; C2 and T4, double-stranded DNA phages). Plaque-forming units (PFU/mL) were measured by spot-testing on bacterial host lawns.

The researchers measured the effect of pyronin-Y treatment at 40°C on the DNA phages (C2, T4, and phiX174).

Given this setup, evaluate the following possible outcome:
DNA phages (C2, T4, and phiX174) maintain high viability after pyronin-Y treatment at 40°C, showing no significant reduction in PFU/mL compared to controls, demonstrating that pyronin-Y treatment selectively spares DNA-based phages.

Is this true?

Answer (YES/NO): NO